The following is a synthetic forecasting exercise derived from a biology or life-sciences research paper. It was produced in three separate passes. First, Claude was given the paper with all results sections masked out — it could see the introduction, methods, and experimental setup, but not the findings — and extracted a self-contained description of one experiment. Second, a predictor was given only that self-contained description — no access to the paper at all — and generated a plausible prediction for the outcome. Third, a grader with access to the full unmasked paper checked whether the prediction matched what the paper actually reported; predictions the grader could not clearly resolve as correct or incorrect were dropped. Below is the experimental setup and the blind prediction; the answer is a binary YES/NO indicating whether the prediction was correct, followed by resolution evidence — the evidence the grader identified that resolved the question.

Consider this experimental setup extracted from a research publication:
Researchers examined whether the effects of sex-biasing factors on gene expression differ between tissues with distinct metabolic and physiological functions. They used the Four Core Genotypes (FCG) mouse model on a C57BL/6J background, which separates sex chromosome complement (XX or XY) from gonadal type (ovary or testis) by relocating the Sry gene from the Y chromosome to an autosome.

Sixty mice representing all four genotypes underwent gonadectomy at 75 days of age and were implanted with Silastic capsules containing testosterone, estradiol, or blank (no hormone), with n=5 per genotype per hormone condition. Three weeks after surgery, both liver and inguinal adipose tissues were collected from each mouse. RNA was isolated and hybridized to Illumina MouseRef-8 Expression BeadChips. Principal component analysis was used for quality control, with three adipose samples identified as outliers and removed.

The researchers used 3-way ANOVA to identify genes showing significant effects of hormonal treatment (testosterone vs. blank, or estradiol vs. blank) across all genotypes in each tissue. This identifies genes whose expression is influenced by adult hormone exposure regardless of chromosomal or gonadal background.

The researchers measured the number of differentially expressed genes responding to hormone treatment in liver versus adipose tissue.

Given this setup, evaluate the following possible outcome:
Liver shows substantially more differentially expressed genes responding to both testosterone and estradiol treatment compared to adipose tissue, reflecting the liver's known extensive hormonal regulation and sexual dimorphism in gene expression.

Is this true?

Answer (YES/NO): NO